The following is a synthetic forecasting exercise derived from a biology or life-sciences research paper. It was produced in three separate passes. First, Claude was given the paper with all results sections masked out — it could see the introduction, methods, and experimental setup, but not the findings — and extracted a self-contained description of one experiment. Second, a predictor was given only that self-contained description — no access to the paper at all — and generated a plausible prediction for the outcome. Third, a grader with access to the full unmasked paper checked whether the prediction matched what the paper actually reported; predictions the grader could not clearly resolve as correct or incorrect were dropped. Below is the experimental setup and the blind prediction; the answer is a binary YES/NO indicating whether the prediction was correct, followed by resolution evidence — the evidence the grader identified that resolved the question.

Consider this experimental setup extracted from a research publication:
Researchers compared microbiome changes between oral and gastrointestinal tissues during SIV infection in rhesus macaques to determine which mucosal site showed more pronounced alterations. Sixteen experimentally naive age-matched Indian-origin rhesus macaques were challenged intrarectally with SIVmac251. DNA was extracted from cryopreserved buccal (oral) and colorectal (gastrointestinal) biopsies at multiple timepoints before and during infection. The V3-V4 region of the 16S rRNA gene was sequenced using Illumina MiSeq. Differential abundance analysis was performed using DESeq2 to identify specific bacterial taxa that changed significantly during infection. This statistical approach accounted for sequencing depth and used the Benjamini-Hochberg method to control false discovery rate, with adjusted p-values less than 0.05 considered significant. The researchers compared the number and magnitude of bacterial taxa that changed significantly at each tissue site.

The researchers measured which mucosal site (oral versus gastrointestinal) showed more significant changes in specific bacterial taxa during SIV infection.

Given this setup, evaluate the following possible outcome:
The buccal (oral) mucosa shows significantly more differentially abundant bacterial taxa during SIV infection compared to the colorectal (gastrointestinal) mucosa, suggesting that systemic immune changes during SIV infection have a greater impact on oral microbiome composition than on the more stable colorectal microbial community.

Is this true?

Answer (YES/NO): YES